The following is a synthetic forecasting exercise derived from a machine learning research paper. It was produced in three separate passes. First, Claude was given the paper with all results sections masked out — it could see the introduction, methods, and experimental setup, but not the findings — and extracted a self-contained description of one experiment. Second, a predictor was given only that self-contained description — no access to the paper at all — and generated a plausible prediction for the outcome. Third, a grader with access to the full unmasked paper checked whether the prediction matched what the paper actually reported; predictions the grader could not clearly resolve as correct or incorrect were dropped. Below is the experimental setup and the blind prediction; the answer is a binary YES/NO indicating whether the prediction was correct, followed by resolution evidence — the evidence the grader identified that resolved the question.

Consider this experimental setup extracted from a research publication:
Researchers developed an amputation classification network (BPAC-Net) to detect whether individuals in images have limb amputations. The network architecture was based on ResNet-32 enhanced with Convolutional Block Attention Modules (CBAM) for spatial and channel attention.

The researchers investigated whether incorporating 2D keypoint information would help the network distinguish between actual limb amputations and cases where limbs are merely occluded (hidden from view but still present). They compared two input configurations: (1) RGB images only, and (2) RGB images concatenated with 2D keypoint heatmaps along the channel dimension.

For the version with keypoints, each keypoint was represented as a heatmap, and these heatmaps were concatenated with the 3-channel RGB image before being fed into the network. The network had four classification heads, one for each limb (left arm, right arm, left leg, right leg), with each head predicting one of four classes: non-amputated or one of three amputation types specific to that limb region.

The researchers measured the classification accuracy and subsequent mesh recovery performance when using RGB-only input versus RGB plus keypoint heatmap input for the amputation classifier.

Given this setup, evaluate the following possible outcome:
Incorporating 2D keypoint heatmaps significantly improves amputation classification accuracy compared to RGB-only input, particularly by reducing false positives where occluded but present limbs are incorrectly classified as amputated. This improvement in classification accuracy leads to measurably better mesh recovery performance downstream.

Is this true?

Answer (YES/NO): YES